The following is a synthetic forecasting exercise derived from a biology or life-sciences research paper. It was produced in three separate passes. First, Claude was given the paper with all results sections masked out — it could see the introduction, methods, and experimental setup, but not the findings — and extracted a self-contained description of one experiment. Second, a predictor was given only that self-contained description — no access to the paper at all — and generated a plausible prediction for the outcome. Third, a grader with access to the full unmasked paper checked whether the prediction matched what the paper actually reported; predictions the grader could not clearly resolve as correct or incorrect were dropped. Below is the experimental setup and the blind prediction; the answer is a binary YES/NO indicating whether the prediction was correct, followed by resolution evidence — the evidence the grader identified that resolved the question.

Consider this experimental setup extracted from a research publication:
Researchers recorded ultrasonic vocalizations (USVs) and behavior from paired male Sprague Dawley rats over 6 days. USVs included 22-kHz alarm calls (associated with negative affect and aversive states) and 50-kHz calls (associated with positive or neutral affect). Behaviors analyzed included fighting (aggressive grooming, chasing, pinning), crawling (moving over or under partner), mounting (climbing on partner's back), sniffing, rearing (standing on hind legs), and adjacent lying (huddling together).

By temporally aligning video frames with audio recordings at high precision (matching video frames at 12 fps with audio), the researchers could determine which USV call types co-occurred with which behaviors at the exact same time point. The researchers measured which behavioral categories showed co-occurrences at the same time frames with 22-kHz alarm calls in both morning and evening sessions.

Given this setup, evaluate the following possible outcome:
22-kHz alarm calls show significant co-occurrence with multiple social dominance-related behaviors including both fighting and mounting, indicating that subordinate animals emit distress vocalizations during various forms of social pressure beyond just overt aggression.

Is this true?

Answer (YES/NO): NO